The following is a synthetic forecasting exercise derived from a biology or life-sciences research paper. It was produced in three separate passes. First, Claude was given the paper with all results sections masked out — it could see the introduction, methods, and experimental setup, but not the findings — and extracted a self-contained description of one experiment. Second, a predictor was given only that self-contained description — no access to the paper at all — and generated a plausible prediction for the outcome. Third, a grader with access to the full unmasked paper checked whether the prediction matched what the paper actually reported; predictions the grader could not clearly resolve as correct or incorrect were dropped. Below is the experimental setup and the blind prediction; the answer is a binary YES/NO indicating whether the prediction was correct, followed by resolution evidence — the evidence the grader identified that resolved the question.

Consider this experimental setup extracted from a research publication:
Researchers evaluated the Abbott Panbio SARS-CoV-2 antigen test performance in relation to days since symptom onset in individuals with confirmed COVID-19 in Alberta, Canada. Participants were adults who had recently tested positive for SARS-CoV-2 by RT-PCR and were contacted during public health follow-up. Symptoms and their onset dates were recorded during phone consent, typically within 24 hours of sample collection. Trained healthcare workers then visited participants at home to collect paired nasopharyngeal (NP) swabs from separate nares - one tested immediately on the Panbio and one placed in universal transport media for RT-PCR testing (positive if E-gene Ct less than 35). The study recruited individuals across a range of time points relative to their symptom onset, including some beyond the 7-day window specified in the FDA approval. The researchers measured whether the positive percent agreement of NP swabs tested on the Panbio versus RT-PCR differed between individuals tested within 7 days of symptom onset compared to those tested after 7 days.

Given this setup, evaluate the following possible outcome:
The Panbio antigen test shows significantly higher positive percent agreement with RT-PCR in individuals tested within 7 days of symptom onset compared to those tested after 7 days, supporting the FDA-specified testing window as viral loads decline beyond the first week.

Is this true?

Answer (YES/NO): NO